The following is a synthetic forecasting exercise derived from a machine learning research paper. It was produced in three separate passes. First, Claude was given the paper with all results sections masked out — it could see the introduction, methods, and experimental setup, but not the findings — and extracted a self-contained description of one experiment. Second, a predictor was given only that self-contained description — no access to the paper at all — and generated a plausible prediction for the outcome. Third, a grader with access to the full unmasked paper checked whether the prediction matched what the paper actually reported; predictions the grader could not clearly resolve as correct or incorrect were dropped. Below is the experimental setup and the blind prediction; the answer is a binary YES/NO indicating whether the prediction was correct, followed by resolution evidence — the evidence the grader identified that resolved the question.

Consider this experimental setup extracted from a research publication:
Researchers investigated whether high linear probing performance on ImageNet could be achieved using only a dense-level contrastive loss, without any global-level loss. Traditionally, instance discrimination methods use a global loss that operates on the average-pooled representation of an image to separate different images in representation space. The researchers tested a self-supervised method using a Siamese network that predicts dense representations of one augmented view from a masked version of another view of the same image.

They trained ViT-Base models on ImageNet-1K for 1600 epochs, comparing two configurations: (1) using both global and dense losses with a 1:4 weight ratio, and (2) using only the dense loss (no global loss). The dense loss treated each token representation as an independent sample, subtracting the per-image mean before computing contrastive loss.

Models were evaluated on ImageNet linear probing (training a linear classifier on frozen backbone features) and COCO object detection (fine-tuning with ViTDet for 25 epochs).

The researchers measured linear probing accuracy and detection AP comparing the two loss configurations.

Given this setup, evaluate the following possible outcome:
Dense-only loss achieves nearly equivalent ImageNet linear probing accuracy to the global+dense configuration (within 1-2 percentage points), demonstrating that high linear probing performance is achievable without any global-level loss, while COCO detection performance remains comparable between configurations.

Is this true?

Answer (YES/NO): YES